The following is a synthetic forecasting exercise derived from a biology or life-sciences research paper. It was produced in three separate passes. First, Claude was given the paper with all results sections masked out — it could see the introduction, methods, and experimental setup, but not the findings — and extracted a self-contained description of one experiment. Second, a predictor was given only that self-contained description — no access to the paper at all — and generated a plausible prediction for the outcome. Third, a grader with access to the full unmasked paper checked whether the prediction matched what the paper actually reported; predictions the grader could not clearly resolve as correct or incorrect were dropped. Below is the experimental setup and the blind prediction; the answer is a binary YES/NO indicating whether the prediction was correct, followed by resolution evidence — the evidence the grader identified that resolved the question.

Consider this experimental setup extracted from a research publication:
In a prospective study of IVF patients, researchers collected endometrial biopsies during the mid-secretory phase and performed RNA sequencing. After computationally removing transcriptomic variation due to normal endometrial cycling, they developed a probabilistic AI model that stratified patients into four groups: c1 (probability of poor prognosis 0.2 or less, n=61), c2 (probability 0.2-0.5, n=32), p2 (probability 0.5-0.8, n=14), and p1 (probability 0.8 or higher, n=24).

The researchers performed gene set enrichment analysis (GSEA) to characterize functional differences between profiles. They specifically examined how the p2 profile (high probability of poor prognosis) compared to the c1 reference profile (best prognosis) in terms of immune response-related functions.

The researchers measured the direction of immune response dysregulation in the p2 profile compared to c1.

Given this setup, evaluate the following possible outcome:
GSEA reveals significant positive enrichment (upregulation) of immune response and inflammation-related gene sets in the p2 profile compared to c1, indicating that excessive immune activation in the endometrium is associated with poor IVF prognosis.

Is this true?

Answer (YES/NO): NO